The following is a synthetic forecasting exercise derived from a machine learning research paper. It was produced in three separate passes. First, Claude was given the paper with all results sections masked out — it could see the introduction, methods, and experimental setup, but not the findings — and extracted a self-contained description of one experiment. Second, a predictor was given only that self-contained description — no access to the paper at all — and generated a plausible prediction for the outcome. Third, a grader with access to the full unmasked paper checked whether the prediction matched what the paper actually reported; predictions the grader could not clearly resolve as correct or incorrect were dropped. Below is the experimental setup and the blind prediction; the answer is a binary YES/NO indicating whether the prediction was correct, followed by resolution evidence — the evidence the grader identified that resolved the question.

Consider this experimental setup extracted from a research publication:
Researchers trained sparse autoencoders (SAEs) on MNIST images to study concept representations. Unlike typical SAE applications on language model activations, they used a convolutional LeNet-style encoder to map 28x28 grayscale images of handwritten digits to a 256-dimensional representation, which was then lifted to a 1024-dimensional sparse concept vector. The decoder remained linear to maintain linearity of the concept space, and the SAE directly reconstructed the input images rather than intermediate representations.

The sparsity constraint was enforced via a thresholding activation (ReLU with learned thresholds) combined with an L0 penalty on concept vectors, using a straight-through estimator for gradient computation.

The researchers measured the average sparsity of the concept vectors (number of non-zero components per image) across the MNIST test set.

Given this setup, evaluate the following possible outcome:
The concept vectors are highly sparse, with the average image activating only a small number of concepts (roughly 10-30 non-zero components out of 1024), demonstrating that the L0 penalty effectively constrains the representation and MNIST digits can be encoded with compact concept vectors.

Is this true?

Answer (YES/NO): YES